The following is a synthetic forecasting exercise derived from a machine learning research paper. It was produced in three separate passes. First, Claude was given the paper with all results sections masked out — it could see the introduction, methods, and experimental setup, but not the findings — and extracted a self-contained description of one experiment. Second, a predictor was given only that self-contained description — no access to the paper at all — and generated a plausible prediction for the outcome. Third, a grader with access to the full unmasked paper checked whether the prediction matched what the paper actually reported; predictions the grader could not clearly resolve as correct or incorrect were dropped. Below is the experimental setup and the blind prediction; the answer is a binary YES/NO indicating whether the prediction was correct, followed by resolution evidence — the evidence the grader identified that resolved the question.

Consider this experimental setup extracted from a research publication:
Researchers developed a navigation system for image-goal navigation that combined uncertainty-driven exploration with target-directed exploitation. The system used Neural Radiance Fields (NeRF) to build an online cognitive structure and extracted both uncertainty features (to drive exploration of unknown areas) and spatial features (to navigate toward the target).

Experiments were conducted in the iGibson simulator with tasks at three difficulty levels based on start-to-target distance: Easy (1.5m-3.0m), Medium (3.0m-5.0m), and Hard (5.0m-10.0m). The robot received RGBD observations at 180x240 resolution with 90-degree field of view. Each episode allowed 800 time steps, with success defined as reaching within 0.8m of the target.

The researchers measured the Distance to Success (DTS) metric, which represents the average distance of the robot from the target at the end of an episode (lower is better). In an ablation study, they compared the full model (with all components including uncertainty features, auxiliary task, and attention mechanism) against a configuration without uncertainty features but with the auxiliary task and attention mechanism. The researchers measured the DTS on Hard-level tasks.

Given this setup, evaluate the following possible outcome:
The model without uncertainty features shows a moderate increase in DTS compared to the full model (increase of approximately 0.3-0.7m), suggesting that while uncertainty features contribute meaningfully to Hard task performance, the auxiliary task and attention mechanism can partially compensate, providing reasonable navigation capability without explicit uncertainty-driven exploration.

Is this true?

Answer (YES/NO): YES